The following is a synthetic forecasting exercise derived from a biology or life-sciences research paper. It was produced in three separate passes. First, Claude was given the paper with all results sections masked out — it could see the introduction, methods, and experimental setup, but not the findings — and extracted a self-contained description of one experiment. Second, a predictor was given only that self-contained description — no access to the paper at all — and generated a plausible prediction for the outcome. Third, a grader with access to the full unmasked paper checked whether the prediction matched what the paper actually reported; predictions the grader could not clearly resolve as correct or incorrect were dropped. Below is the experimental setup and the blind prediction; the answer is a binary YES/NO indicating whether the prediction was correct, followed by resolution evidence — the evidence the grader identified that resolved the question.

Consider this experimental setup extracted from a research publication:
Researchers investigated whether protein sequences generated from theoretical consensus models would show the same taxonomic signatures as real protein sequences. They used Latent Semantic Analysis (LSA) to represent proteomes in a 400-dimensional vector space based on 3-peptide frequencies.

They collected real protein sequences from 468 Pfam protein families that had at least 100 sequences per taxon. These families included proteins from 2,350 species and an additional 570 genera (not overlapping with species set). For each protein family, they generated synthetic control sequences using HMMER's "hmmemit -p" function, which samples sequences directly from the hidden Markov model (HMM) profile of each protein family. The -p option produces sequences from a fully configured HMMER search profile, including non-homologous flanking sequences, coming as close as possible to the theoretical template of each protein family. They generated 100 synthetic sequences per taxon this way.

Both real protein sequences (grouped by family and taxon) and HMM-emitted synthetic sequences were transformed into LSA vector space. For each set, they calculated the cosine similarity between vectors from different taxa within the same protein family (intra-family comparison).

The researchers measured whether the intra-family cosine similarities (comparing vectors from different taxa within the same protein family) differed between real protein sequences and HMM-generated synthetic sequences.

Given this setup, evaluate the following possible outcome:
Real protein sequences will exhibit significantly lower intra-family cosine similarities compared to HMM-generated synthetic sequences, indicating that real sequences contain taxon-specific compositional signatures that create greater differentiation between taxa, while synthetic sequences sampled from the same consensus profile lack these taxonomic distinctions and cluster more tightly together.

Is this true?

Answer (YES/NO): YES